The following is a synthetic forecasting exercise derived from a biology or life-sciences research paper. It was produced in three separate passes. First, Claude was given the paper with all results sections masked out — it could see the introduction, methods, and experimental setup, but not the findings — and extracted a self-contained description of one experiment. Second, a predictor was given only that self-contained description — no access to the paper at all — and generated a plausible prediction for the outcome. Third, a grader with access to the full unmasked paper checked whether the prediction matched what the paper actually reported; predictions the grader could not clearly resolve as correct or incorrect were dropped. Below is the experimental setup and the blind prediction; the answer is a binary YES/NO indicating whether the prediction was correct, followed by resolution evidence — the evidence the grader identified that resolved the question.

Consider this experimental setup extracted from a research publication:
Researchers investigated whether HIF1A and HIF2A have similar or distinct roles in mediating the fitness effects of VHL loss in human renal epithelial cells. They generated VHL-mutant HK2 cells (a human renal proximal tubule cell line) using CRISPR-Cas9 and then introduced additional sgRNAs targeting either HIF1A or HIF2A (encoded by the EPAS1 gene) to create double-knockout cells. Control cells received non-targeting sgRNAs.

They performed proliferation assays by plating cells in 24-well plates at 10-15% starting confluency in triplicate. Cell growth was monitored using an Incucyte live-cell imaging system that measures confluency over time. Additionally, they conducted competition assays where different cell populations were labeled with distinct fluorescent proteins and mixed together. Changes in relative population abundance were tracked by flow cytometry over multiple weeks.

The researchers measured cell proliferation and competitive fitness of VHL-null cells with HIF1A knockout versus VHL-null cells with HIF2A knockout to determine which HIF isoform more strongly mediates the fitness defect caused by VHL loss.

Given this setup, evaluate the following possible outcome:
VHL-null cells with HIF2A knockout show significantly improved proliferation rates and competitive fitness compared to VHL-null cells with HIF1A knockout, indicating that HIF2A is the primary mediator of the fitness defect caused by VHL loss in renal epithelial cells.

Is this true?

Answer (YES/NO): NO